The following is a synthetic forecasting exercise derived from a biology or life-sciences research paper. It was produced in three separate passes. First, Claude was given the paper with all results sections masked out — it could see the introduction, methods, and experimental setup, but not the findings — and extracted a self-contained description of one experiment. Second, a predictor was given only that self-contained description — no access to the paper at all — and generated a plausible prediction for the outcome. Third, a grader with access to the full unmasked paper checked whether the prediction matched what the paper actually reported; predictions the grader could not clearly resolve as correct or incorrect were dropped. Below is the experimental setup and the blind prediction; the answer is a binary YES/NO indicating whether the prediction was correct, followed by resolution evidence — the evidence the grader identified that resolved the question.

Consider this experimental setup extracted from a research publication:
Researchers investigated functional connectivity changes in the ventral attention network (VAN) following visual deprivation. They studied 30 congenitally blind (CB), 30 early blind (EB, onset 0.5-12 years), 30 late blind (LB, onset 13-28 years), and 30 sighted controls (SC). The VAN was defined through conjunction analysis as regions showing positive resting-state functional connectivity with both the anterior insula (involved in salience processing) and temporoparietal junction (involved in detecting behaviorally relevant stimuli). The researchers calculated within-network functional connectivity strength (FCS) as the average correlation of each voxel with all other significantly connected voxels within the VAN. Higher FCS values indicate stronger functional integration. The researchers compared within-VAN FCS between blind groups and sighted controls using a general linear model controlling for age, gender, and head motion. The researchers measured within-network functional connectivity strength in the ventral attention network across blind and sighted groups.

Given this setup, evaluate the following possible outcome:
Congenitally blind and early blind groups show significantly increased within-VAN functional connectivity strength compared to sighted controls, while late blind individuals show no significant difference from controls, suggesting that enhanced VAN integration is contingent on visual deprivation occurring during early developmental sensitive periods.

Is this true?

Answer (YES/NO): NO